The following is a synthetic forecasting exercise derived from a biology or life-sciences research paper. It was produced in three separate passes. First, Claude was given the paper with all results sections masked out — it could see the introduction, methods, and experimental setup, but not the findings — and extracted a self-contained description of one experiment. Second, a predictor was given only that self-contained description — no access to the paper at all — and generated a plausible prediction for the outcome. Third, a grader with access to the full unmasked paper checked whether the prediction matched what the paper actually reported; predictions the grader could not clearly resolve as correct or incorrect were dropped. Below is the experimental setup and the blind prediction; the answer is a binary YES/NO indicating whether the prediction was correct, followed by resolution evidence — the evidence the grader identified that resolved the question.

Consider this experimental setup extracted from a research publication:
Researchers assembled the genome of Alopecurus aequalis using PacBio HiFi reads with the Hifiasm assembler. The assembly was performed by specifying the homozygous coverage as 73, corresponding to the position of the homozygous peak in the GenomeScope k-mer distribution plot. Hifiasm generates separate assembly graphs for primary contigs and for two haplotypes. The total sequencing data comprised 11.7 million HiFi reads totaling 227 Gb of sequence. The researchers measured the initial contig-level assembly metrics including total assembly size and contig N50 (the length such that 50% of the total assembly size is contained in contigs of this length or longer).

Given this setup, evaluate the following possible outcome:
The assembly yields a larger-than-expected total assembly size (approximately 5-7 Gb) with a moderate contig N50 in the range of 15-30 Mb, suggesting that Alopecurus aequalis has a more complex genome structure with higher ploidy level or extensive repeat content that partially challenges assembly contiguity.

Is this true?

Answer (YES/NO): NO